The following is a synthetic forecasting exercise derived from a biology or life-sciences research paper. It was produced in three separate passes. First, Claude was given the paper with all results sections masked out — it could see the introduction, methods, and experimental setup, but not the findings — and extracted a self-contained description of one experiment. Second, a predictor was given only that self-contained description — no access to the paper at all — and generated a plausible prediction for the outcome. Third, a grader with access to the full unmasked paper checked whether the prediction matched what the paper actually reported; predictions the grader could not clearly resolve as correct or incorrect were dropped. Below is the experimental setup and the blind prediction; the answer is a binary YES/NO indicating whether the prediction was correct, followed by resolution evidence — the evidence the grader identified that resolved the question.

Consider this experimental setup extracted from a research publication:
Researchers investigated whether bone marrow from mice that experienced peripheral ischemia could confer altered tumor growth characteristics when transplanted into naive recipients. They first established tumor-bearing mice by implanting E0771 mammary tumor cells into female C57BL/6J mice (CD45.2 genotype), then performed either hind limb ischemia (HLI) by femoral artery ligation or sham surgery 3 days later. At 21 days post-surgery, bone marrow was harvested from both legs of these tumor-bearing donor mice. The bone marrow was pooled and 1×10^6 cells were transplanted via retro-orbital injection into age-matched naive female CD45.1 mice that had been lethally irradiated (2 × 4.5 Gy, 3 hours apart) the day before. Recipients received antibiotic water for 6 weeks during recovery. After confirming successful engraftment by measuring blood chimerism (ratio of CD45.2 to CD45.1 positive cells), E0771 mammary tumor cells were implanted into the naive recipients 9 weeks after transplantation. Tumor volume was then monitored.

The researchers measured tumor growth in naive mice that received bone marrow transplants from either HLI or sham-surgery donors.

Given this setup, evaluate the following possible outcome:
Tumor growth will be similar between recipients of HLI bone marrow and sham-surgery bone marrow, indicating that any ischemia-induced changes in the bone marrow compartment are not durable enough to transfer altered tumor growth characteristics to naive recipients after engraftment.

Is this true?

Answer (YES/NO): NO